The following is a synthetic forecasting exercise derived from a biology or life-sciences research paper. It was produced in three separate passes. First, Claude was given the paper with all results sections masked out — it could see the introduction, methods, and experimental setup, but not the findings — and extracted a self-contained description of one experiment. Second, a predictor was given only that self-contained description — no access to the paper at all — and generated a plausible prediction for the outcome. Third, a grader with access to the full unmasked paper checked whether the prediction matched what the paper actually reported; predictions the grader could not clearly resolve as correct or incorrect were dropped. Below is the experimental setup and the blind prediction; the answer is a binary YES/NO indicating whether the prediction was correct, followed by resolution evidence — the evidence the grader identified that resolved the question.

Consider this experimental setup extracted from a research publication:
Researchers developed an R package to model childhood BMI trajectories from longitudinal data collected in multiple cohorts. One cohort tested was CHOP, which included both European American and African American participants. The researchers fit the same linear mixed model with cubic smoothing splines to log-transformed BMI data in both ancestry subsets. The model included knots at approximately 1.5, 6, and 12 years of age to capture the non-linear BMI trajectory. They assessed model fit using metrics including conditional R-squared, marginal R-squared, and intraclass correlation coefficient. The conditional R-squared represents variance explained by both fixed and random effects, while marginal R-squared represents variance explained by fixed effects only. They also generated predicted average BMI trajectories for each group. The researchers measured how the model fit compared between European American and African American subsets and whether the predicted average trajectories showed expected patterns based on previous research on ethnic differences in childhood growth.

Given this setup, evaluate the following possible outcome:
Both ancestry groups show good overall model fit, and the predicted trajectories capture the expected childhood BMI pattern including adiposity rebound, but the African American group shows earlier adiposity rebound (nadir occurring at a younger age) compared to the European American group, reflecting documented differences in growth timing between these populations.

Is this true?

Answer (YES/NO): YES